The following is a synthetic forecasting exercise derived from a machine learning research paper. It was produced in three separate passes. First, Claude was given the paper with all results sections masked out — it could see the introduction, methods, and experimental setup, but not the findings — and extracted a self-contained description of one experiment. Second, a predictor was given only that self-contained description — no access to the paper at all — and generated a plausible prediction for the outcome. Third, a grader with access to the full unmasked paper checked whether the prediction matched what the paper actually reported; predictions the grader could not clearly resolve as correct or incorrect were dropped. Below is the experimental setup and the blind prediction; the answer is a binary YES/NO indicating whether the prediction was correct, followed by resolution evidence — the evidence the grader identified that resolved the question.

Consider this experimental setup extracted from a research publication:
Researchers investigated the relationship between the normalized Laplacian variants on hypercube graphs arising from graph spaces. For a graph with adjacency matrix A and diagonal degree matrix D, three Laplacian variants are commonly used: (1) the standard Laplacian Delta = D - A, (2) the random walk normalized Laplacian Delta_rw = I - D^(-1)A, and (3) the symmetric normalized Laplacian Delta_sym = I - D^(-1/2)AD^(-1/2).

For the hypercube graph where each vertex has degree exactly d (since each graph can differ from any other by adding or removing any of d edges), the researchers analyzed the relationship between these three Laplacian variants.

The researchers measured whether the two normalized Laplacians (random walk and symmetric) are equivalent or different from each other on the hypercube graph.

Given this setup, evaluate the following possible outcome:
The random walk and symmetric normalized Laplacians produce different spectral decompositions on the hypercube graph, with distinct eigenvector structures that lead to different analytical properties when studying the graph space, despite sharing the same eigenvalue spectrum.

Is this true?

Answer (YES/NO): NO